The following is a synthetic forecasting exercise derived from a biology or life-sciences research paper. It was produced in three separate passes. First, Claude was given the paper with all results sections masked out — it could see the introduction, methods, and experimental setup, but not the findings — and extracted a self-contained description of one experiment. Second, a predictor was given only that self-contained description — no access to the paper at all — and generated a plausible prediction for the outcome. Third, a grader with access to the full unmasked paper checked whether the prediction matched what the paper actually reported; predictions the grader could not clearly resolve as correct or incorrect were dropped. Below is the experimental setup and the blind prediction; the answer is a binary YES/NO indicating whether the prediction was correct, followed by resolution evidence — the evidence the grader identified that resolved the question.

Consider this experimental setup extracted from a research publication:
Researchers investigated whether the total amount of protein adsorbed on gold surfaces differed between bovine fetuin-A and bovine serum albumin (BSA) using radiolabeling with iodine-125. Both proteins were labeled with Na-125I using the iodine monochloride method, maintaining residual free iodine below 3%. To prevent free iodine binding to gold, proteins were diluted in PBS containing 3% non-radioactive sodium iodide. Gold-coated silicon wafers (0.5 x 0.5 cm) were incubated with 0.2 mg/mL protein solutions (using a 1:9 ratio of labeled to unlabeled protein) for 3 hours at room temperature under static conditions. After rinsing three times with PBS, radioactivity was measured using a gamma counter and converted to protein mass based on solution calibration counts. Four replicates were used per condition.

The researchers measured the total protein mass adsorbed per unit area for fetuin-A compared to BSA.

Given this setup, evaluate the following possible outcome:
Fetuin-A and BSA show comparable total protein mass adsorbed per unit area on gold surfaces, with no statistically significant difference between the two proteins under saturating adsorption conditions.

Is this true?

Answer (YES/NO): YES